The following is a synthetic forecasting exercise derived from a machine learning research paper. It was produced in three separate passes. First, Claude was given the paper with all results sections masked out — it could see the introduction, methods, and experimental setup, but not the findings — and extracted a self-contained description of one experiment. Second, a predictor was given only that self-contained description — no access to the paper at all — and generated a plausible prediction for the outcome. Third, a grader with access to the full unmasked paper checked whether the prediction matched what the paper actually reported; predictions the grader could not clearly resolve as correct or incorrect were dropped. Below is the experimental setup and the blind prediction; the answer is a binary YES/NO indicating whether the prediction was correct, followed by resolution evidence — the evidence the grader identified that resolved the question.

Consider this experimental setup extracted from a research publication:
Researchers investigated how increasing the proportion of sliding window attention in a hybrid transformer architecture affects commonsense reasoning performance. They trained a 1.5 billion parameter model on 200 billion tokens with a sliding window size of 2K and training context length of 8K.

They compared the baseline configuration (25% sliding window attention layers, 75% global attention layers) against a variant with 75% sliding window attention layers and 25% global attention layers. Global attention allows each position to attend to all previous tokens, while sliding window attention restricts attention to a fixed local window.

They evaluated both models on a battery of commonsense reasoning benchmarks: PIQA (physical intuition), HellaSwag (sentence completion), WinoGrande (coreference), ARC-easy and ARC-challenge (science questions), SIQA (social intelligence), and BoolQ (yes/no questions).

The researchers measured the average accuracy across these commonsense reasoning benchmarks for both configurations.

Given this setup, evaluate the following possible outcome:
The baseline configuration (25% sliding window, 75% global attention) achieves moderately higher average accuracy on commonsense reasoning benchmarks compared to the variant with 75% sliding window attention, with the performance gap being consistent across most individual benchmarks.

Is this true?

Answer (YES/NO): NO